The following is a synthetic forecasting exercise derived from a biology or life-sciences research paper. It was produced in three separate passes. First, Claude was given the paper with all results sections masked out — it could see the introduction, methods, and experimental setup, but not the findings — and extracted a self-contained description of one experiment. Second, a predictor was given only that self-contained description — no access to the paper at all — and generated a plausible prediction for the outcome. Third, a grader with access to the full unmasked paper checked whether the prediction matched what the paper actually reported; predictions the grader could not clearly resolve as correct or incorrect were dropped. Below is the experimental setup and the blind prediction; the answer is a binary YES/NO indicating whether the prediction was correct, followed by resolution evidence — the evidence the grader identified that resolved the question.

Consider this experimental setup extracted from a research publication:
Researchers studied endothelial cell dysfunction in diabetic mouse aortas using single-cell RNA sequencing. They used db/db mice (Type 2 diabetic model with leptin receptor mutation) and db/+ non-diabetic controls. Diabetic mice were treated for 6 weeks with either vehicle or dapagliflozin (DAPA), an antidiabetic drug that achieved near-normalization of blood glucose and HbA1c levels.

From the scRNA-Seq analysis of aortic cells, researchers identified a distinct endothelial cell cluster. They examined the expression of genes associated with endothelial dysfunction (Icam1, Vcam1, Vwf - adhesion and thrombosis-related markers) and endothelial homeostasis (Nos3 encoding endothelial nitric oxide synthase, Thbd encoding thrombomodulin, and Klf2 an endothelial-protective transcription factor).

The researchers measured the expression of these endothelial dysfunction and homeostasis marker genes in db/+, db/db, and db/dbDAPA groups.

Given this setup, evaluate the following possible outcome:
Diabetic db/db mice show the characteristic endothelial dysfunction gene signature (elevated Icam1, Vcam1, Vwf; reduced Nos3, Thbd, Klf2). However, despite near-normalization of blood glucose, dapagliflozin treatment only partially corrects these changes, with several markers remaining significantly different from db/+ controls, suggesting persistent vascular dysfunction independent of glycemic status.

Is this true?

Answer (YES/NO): NO